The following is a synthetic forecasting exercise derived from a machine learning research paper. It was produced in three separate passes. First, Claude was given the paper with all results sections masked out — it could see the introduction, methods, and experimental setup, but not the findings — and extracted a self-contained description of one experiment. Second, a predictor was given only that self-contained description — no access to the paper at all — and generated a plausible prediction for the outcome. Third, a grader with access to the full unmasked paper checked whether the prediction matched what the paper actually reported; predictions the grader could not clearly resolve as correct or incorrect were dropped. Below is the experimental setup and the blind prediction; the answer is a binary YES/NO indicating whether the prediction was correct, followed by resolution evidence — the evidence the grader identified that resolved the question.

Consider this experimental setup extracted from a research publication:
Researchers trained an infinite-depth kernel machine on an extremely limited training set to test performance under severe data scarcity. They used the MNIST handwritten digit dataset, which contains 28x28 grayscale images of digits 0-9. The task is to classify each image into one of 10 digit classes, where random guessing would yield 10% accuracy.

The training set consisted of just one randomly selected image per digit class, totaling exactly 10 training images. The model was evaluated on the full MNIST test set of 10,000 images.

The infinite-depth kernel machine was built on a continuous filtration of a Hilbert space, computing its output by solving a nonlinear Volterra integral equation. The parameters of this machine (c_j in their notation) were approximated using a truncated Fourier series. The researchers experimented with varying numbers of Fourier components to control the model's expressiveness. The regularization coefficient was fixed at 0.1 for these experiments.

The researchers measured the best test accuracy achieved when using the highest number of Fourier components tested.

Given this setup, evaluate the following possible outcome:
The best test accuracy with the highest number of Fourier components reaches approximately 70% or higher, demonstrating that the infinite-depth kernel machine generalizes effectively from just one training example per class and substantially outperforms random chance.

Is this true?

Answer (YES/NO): NO